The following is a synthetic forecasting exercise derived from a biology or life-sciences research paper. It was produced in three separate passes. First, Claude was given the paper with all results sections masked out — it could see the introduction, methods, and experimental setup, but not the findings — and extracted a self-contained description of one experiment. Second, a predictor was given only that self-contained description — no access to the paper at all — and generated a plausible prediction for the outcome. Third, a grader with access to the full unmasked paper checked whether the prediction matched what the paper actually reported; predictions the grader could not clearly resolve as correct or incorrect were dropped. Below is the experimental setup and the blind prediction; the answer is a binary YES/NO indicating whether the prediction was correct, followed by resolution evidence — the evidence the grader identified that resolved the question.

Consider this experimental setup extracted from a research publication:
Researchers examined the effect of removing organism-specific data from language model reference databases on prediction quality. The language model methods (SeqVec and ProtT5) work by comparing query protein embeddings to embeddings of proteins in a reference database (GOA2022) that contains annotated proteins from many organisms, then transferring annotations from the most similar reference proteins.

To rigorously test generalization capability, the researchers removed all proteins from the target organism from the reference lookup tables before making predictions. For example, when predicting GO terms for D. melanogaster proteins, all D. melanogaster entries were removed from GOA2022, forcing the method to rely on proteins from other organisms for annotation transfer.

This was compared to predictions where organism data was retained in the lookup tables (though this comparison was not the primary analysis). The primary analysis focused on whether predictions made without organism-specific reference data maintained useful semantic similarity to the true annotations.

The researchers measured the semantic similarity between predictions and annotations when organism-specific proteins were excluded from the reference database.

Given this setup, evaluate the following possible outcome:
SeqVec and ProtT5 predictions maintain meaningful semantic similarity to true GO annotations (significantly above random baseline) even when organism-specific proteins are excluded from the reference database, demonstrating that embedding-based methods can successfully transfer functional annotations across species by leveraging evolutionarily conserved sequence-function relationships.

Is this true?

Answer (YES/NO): YES